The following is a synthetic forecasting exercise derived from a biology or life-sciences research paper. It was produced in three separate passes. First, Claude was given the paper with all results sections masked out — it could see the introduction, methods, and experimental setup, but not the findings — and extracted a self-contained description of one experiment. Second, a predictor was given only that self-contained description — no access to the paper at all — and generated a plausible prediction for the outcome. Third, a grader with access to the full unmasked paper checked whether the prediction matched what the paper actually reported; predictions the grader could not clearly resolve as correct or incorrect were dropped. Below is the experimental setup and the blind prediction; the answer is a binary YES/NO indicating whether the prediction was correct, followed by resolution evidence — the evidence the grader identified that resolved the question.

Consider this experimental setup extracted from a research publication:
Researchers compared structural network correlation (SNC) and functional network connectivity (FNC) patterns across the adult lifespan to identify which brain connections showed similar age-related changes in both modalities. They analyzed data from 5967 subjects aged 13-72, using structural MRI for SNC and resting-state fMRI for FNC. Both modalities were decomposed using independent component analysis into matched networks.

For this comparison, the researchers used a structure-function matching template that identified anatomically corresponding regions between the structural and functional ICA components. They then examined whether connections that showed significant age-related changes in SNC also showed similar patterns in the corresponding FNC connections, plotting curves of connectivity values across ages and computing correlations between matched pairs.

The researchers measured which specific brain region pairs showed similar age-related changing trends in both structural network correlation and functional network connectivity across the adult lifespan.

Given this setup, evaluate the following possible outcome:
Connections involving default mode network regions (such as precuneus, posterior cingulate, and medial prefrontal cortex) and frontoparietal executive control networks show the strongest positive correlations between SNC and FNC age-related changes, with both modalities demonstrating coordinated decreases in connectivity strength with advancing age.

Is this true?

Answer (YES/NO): NO